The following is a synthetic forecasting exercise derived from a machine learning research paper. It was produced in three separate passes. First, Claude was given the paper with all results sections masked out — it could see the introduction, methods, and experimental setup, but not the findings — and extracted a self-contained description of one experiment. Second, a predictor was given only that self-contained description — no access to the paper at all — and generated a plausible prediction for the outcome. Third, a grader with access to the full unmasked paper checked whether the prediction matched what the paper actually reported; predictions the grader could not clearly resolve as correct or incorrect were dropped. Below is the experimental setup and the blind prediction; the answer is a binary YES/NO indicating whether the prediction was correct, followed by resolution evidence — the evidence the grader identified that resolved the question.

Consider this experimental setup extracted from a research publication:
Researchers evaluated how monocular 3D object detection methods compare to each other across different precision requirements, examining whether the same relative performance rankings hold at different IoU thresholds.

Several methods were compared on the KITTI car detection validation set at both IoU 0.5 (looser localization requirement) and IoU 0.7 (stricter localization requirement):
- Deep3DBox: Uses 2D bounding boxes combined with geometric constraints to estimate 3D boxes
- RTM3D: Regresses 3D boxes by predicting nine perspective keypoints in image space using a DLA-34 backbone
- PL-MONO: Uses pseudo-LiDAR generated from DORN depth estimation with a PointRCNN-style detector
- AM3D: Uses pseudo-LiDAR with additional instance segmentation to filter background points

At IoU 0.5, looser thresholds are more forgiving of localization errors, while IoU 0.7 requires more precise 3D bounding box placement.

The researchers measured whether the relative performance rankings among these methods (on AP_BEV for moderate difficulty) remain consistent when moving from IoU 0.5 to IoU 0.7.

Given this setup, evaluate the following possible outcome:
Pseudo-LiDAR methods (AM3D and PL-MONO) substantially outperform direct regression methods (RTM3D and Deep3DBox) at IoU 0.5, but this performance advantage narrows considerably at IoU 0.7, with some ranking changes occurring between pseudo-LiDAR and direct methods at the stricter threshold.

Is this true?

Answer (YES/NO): NO